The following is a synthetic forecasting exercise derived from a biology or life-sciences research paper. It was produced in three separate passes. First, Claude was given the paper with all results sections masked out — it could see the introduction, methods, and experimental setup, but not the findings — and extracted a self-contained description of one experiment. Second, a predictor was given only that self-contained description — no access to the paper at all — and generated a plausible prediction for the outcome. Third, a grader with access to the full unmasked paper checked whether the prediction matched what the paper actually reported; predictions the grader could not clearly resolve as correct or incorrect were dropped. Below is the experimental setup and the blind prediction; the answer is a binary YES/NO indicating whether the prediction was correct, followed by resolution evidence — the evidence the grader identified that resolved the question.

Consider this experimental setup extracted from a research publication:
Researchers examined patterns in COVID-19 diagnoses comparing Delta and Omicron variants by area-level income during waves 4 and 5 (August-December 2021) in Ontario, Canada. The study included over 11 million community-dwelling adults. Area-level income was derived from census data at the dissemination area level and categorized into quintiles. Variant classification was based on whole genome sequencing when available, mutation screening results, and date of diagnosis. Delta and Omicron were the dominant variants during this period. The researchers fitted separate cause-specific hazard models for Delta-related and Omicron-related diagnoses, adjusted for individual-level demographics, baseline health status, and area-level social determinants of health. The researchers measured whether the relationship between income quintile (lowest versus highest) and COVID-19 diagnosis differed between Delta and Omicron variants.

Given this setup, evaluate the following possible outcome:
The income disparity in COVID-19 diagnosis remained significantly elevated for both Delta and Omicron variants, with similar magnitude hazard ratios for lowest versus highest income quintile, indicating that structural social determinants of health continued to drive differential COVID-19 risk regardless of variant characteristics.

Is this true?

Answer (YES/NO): NO